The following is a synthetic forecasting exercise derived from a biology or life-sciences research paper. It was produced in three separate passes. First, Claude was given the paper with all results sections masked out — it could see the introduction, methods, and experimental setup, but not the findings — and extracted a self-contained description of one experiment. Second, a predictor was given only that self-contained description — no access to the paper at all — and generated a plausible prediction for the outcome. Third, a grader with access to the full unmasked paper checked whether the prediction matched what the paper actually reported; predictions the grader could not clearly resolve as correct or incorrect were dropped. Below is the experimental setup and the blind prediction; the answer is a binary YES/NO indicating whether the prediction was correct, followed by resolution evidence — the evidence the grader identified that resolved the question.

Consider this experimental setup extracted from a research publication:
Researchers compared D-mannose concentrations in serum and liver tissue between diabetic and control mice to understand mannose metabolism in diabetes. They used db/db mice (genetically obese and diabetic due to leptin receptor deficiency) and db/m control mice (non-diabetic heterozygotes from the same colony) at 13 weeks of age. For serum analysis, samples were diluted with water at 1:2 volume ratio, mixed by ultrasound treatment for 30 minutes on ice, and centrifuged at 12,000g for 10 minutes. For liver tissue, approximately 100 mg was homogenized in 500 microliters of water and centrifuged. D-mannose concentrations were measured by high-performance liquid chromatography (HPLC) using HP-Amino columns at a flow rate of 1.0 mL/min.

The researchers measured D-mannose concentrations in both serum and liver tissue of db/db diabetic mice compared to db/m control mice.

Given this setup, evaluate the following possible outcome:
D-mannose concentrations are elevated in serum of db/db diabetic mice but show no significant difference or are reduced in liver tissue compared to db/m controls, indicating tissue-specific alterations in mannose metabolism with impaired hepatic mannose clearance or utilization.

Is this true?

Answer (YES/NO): NO